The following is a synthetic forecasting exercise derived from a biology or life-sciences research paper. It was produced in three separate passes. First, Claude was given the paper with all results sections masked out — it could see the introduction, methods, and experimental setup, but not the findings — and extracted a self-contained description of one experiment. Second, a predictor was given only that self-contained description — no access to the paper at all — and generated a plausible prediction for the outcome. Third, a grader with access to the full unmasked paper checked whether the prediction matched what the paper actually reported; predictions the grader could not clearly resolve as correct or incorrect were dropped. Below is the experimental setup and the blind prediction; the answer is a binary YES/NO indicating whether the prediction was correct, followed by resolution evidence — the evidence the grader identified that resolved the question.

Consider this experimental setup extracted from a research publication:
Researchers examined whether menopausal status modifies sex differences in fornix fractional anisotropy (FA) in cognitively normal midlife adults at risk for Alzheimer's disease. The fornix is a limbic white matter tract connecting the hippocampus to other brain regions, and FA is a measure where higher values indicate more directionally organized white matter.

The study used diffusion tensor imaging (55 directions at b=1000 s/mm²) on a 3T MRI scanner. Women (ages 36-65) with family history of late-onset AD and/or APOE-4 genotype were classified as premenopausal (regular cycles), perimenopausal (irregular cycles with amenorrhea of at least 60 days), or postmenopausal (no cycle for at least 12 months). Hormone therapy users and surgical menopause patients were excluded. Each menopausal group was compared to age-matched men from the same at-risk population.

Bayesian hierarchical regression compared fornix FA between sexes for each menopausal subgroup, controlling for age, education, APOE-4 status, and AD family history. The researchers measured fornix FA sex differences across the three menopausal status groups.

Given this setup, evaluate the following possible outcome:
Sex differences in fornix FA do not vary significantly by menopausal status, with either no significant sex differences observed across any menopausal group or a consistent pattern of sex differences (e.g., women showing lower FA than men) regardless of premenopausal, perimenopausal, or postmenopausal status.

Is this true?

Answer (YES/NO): NO